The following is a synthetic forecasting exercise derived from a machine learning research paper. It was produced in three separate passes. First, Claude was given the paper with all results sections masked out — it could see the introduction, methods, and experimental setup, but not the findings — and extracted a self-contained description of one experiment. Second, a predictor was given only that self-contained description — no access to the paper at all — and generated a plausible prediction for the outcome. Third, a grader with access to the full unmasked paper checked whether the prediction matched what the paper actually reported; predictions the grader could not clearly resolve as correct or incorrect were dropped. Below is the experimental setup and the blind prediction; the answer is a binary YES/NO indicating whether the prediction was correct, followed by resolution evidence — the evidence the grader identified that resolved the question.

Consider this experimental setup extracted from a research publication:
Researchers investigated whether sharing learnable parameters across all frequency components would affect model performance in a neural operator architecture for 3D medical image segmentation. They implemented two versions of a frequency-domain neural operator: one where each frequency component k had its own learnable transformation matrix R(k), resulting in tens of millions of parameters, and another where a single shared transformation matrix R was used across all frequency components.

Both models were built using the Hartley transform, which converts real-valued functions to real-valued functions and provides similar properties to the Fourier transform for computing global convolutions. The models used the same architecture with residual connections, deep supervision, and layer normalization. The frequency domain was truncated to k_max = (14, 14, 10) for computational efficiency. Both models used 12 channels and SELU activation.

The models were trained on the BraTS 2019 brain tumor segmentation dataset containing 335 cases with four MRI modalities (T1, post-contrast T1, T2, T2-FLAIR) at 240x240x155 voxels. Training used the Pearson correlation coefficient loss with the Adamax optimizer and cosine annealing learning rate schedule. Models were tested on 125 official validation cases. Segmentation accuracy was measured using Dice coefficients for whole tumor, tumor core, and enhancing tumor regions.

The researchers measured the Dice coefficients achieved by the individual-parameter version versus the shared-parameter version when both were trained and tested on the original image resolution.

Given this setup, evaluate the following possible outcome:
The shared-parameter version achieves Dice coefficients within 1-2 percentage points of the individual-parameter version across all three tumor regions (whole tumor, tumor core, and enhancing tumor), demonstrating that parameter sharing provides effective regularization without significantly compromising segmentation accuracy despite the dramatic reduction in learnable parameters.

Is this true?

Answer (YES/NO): NO